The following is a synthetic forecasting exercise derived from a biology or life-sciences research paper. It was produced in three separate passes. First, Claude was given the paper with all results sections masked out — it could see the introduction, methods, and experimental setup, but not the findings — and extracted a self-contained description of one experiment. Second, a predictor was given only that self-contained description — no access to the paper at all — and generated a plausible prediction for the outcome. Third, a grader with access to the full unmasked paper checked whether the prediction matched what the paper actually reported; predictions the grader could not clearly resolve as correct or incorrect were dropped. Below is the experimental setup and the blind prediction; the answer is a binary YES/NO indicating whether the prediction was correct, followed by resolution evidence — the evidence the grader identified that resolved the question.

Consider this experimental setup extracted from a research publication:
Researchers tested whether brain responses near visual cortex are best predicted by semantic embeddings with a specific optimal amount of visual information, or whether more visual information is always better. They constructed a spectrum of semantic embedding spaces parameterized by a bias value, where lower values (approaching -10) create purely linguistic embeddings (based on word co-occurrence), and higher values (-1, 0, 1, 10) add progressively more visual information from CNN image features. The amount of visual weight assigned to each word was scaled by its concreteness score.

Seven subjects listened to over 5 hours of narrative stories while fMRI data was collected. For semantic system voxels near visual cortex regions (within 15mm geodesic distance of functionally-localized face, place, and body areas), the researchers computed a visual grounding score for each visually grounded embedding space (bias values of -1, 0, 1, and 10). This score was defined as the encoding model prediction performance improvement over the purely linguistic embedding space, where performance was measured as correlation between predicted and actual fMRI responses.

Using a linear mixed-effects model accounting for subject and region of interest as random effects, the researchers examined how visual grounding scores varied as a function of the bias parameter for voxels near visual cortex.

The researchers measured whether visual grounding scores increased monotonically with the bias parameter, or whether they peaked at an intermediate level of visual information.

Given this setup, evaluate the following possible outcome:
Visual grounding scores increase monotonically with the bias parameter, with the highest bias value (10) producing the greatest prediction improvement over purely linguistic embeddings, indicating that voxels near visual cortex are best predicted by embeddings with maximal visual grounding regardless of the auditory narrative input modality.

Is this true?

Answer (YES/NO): NO